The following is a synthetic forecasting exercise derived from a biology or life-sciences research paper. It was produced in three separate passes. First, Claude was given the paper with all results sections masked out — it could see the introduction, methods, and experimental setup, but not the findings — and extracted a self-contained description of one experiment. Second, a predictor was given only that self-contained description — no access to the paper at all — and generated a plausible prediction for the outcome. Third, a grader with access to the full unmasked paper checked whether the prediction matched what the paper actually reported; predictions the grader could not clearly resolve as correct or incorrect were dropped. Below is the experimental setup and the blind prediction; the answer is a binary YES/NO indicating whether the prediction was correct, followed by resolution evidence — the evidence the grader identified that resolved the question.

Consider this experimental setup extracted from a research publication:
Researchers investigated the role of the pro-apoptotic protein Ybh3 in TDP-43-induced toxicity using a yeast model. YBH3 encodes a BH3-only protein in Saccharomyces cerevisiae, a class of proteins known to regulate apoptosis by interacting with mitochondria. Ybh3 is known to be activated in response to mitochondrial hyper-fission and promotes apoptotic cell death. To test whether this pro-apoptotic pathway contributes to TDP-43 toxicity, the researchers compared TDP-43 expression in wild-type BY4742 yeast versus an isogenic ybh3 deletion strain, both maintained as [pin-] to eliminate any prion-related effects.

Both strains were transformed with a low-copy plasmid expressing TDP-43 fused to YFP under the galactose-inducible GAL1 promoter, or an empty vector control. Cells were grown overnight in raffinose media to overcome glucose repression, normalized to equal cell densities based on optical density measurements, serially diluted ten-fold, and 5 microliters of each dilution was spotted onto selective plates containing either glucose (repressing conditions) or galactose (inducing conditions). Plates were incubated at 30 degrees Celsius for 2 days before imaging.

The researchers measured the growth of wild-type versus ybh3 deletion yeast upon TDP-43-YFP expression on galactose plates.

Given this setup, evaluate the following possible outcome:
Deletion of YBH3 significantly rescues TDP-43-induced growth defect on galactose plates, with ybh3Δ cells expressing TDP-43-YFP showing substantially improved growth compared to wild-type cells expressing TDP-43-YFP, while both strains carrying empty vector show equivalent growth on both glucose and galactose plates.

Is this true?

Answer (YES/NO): YES